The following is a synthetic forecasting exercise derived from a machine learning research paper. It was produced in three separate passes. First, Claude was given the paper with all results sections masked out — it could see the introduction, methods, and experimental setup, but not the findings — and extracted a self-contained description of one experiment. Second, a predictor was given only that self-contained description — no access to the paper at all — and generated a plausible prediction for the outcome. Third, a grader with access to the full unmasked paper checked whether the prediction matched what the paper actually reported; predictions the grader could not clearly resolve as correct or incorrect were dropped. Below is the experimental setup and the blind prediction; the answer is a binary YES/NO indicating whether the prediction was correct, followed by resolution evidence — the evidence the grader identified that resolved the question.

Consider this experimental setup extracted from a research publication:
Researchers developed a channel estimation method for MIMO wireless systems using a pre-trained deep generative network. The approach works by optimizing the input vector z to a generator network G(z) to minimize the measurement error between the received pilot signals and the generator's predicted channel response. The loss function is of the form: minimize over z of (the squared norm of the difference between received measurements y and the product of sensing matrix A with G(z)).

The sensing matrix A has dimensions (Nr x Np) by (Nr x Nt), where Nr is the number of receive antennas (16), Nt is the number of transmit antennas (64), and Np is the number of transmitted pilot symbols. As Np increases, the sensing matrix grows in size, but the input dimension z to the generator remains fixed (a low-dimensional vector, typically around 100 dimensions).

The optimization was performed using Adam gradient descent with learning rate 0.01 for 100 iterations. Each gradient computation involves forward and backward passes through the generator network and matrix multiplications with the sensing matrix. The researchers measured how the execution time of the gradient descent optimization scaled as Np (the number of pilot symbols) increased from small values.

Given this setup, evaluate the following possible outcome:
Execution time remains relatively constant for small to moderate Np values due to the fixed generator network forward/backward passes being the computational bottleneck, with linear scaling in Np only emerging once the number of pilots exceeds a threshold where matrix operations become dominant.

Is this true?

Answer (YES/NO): YES